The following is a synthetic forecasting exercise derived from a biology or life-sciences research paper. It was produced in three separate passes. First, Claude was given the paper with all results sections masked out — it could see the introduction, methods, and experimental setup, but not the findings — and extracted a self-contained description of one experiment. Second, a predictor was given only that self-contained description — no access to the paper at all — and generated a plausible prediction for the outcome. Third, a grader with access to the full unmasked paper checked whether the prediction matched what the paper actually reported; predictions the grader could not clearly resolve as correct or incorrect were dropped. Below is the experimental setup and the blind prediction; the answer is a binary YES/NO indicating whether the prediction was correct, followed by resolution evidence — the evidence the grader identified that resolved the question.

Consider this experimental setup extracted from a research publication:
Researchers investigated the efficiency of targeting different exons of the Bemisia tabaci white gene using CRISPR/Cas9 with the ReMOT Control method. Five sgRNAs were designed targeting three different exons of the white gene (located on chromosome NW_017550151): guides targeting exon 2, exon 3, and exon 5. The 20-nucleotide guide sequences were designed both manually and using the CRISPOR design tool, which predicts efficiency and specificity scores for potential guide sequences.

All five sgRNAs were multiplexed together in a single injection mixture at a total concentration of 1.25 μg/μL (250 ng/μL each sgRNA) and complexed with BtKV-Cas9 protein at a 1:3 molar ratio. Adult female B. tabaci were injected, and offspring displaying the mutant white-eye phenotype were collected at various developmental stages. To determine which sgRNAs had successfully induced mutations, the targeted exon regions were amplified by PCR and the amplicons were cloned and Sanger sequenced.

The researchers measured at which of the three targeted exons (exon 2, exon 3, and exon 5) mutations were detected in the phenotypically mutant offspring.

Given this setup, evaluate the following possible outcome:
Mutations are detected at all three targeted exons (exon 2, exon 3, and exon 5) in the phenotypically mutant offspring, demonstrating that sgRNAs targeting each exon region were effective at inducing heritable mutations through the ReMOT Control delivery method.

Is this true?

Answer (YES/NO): NO